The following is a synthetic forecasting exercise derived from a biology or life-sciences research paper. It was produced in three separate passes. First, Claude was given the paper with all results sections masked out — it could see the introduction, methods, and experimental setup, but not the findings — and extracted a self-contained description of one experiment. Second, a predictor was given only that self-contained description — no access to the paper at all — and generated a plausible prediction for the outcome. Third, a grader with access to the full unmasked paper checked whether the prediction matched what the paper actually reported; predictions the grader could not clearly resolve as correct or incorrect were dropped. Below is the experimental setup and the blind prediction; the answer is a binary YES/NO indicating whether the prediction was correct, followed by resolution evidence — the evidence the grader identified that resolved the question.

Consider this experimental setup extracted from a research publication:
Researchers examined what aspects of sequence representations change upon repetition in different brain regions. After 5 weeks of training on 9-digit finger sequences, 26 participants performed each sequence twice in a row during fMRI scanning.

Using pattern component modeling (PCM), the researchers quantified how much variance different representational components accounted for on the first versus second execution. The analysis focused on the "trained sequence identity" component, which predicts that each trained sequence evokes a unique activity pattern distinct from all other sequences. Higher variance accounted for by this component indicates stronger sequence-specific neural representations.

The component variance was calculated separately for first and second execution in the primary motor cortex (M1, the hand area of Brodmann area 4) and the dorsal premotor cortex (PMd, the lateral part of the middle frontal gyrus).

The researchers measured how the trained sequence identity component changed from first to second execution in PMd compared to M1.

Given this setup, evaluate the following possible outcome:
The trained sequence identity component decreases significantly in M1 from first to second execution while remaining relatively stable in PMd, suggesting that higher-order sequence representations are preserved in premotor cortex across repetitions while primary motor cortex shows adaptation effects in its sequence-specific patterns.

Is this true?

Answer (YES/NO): NO